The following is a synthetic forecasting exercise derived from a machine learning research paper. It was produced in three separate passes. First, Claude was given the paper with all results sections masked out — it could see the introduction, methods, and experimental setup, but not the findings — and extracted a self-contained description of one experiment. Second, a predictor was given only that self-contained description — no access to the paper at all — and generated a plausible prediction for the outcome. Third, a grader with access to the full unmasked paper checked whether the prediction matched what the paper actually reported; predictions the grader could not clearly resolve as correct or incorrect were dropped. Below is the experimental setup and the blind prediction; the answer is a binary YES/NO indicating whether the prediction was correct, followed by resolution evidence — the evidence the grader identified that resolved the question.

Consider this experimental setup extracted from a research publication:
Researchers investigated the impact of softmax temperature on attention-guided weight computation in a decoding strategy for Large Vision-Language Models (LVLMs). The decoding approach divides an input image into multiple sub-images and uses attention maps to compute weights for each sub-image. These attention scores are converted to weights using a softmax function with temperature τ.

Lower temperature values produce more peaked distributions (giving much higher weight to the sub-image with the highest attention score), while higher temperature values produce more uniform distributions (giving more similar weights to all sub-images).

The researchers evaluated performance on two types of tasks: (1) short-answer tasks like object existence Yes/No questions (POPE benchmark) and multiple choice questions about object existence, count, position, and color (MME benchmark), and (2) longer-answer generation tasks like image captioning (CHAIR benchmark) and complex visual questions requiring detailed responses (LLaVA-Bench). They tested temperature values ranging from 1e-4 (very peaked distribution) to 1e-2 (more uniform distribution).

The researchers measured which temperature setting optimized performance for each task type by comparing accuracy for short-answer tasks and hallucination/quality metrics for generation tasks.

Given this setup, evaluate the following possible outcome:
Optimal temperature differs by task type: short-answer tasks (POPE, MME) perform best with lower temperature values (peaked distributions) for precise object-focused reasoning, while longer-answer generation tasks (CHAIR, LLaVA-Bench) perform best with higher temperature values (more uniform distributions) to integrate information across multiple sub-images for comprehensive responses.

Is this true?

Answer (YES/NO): NO